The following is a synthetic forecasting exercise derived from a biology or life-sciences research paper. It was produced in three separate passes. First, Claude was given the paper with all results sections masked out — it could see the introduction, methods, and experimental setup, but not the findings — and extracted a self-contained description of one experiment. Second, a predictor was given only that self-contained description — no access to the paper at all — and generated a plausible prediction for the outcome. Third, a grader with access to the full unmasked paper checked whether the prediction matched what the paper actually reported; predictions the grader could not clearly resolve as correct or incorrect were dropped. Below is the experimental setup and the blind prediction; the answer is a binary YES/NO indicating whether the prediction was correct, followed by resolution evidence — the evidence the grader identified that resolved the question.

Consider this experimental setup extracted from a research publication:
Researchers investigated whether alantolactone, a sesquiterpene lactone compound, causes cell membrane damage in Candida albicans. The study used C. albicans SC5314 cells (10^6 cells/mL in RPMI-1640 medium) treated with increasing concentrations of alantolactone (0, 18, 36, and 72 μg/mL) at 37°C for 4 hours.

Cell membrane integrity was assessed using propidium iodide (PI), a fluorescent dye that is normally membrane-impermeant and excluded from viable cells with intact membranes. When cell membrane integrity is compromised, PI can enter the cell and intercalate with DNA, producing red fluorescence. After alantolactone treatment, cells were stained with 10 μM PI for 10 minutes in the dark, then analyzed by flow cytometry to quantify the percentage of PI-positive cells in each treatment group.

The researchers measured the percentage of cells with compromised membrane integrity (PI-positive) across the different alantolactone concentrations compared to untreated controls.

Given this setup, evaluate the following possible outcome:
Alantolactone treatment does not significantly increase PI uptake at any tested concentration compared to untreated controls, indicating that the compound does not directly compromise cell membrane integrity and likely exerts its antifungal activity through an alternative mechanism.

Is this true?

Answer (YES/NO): NO